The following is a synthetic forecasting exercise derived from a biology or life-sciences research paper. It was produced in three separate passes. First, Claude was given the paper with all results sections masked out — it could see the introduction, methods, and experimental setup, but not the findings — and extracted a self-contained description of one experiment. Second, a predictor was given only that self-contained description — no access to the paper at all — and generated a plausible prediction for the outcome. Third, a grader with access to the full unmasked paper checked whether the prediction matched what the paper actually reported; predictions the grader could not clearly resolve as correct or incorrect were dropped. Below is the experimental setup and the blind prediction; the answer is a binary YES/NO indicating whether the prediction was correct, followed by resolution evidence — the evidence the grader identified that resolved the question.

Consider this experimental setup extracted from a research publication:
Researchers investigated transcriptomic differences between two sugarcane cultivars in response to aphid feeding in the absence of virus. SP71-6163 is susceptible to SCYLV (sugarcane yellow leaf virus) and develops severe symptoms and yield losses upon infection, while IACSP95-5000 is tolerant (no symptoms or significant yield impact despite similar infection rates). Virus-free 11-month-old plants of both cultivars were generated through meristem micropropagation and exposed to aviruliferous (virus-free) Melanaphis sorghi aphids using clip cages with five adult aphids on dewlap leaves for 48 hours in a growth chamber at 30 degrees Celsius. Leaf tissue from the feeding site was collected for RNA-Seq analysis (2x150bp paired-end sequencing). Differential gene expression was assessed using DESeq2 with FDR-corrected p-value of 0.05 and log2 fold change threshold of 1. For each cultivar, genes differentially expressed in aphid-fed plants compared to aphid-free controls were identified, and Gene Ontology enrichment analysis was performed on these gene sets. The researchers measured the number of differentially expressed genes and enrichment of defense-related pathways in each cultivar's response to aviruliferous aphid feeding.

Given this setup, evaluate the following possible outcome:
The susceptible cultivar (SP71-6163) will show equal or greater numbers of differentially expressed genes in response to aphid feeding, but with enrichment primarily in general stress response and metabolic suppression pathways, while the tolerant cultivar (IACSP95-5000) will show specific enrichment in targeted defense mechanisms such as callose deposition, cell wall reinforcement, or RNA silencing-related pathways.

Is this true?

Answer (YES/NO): NO